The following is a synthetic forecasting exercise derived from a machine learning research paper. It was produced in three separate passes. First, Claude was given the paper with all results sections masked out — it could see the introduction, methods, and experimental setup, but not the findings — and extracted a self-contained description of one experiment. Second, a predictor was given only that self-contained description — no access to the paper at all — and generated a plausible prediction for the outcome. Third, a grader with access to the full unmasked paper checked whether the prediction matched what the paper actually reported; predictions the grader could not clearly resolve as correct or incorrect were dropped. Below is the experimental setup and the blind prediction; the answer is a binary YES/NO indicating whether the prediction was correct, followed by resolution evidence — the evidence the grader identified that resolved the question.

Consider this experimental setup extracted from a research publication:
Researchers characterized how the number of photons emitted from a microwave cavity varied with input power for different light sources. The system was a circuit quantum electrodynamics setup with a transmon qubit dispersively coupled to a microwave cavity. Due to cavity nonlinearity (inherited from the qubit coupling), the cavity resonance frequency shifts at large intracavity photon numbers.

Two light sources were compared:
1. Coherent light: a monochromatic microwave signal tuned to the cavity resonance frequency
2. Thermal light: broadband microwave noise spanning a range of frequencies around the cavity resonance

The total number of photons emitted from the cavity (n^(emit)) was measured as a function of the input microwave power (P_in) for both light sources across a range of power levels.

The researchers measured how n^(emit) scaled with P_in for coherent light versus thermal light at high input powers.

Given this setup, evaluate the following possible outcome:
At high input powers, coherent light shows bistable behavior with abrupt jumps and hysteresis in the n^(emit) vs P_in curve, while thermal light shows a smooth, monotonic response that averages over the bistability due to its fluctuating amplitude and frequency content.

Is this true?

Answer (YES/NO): NO